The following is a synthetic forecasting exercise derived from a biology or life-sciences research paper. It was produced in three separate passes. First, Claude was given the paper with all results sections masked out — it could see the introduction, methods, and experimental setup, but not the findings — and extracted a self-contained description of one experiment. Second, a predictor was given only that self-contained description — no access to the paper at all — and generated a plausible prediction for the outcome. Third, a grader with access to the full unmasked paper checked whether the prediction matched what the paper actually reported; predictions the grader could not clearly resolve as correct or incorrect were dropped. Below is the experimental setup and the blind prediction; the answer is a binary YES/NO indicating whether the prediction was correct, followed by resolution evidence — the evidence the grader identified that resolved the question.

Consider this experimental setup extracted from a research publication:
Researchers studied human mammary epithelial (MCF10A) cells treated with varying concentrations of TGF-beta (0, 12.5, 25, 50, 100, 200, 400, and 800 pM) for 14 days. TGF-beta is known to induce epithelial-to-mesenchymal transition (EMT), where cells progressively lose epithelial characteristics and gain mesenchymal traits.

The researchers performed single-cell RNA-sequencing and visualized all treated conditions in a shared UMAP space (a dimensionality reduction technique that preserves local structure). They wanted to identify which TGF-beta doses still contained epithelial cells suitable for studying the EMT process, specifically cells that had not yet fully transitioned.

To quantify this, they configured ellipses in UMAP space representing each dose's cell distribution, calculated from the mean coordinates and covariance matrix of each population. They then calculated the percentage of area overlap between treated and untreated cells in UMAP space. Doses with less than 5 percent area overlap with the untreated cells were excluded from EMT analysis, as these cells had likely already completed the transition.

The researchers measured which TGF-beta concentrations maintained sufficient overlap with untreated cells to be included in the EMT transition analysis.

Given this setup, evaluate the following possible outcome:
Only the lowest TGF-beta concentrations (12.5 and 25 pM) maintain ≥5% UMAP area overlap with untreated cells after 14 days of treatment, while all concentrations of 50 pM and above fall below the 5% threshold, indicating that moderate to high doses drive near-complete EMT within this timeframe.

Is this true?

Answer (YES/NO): YES